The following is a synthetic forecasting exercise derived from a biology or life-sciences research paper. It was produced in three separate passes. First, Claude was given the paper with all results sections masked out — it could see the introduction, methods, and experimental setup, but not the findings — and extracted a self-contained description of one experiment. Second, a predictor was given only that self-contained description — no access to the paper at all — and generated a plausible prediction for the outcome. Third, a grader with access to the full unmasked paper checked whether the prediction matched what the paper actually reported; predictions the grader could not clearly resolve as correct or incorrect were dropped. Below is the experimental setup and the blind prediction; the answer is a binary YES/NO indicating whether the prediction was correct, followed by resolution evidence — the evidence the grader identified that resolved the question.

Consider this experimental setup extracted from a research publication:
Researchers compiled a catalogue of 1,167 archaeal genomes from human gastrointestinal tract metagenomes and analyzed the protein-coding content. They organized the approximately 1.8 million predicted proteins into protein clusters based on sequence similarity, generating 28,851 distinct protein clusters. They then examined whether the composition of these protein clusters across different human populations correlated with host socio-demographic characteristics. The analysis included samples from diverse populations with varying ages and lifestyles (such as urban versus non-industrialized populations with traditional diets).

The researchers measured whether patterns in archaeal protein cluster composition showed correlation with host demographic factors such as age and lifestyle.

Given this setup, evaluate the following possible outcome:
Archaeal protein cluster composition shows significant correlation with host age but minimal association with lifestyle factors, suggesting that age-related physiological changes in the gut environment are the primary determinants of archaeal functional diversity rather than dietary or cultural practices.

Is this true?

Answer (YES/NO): NO